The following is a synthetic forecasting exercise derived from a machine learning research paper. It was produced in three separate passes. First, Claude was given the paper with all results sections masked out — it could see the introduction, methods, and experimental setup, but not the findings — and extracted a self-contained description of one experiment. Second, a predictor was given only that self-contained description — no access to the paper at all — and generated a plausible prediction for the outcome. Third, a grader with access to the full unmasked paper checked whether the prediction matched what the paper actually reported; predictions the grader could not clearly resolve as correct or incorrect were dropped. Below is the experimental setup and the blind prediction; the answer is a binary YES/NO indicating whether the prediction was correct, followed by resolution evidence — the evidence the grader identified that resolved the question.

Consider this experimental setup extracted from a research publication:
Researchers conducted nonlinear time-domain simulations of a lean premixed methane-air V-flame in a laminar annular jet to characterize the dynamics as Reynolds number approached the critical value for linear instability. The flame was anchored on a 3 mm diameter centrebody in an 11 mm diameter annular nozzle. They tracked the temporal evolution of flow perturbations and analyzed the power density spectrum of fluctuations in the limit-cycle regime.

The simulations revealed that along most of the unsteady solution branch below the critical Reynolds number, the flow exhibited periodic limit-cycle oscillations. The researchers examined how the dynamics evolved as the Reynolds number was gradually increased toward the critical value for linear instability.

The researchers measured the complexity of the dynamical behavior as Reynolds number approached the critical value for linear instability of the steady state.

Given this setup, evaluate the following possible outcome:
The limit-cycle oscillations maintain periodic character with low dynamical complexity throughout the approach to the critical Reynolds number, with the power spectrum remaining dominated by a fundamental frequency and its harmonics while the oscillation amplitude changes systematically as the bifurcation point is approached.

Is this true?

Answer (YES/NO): NO